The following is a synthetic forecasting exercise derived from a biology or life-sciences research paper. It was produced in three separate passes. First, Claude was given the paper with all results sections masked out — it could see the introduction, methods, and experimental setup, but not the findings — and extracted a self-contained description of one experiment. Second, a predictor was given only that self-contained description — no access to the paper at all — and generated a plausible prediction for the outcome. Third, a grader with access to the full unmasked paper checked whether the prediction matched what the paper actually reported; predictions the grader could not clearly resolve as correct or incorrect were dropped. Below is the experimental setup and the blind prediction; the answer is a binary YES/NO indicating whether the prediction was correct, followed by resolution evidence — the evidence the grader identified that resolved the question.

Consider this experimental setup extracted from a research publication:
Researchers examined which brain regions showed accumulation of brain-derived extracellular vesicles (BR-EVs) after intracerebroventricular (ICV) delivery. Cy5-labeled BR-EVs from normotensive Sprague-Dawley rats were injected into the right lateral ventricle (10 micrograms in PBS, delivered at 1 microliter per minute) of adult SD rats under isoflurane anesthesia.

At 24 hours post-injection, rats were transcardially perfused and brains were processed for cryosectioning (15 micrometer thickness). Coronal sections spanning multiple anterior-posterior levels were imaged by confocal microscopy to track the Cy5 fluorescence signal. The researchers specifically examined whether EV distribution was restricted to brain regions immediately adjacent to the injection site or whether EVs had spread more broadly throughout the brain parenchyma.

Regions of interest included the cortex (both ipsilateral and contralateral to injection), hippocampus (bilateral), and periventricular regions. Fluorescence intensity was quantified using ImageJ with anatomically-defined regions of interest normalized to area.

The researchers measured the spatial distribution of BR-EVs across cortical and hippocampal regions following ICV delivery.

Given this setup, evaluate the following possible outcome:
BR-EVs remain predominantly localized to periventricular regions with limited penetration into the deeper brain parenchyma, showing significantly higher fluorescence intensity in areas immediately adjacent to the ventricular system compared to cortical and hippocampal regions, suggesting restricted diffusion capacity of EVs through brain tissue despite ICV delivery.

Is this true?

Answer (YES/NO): NO